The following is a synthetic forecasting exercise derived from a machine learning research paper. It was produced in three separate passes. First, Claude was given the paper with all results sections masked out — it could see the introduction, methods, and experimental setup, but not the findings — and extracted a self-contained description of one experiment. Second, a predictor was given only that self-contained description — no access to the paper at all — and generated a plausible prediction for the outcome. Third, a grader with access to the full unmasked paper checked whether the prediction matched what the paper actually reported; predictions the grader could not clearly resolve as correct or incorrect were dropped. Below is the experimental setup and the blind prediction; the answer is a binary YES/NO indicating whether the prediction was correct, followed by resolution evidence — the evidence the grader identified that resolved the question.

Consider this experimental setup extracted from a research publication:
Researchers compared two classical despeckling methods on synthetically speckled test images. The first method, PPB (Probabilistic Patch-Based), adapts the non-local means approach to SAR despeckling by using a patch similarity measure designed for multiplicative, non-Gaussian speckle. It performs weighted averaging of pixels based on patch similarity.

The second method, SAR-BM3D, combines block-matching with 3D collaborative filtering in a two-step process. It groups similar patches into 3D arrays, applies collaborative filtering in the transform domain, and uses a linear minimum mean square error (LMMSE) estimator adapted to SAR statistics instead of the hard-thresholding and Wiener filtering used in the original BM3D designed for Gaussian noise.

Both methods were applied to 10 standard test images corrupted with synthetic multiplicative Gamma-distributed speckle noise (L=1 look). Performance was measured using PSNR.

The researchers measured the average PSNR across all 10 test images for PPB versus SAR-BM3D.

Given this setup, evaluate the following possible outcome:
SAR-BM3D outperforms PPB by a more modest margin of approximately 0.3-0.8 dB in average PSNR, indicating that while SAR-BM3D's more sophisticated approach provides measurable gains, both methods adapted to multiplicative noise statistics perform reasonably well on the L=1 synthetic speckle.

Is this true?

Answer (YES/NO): NO